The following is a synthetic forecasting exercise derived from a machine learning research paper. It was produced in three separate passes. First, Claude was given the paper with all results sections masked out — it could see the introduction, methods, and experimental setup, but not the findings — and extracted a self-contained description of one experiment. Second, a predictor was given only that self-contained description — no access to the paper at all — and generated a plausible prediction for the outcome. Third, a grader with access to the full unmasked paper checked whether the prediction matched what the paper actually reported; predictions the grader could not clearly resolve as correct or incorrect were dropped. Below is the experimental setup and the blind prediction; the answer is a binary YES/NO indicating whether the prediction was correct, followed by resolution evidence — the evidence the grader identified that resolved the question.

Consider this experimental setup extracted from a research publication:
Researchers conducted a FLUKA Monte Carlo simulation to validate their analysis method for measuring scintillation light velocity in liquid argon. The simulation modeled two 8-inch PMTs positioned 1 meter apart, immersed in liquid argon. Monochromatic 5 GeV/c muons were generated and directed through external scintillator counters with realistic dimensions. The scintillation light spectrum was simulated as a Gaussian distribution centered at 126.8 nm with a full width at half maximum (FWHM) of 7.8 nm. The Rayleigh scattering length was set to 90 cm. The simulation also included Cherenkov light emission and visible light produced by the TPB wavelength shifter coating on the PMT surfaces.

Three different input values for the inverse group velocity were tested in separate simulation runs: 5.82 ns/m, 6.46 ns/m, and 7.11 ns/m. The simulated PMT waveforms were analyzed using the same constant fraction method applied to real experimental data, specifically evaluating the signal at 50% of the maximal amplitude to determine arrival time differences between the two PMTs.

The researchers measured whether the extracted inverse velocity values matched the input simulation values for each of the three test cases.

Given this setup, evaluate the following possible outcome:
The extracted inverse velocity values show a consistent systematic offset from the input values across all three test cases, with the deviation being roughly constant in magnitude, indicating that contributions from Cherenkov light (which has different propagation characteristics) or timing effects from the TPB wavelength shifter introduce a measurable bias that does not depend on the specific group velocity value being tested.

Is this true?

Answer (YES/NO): NO